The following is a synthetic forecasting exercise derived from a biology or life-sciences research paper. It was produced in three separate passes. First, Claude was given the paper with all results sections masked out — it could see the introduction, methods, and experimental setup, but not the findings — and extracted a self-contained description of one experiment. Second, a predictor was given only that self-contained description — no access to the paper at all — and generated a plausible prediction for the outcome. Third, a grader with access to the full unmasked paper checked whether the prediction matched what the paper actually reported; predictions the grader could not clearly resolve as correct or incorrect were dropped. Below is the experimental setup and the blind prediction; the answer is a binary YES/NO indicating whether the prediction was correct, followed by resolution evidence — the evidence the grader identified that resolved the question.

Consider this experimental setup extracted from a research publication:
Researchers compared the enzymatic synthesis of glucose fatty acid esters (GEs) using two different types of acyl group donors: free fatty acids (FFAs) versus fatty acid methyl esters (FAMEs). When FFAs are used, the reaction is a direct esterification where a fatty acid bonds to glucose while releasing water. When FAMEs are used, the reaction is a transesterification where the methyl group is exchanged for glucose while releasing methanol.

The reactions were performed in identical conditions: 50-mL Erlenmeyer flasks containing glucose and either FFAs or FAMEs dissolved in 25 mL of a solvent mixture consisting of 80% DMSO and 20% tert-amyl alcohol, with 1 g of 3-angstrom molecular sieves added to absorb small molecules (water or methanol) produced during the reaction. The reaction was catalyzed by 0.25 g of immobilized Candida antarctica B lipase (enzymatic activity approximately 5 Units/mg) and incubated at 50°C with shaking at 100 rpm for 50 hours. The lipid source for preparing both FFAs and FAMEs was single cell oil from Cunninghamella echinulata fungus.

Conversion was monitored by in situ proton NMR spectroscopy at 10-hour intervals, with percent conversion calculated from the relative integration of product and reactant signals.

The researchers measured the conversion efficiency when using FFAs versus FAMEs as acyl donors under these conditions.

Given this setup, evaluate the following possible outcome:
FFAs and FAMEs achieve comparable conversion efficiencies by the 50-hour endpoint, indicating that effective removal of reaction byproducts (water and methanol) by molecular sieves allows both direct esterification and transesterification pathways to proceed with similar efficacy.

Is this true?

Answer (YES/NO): NO